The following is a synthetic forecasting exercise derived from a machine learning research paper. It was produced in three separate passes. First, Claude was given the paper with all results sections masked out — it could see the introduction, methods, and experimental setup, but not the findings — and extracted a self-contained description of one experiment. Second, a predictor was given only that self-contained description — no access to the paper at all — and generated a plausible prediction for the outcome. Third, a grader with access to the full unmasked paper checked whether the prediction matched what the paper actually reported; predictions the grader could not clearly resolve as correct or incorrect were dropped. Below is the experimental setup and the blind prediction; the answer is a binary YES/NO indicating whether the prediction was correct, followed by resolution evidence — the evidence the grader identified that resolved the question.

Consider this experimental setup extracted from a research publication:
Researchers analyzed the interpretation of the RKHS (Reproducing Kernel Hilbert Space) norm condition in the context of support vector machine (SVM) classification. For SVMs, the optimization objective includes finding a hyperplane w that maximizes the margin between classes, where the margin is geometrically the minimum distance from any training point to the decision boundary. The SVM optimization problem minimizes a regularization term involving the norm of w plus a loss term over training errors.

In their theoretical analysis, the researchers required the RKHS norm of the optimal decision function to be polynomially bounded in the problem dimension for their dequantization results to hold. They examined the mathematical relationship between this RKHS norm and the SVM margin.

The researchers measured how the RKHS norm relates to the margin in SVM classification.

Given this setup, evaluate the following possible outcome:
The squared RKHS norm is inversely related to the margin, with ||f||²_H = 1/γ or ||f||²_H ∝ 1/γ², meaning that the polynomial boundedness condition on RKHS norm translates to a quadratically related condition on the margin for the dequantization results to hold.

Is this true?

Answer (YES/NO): NO